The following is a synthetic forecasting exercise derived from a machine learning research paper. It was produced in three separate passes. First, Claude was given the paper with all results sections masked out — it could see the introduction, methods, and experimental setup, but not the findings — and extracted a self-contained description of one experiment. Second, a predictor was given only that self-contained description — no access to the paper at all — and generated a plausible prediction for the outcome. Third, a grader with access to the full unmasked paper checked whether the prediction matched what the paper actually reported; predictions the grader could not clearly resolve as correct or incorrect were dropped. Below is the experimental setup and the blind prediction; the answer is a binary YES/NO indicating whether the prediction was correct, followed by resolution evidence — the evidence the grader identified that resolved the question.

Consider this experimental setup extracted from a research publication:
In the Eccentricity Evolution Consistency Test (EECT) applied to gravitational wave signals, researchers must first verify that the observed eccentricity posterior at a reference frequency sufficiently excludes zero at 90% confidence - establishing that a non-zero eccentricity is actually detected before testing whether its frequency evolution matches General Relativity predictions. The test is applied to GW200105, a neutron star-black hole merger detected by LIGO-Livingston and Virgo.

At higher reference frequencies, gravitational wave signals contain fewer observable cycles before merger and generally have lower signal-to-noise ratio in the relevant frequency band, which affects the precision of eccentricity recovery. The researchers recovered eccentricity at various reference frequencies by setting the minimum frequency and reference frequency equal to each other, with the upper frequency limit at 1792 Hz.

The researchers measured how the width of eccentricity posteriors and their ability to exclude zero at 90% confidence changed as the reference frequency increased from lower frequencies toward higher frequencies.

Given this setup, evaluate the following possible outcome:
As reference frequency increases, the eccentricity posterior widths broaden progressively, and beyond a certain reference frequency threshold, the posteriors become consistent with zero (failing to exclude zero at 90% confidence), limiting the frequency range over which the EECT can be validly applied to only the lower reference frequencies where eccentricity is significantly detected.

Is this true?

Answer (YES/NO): YES